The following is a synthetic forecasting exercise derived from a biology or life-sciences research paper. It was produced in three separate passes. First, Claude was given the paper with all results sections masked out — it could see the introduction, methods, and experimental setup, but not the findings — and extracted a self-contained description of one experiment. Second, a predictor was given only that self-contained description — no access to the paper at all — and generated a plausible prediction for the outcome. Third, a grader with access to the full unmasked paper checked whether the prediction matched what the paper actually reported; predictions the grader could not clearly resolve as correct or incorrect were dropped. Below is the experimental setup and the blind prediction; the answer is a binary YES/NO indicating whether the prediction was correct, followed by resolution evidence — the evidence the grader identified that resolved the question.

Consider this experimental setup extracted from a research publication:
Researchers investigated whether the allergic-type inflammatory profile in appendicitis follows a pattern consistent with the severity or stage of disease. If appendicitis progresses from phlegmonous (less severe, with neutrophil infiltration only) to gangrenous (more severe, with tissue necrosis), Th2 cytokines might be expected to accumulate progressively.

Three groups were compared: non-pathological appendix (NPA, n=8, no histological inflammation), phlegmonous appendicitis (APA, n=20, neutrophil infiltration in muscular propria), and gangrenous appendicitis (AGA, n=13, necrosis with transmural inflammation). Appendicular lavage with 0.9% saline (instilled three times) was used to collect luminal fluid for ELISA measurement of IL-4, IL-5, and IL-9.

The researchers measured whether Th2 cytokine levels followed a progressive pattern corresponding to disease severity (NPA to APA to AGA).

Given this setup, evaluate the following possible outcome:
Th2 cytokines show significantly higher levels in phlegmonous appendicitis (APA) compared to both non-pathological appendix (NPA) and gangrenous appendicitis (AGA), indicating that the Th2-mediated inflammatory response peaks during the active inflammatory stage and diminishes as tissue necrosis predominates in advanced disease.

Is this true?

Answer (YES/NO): NO